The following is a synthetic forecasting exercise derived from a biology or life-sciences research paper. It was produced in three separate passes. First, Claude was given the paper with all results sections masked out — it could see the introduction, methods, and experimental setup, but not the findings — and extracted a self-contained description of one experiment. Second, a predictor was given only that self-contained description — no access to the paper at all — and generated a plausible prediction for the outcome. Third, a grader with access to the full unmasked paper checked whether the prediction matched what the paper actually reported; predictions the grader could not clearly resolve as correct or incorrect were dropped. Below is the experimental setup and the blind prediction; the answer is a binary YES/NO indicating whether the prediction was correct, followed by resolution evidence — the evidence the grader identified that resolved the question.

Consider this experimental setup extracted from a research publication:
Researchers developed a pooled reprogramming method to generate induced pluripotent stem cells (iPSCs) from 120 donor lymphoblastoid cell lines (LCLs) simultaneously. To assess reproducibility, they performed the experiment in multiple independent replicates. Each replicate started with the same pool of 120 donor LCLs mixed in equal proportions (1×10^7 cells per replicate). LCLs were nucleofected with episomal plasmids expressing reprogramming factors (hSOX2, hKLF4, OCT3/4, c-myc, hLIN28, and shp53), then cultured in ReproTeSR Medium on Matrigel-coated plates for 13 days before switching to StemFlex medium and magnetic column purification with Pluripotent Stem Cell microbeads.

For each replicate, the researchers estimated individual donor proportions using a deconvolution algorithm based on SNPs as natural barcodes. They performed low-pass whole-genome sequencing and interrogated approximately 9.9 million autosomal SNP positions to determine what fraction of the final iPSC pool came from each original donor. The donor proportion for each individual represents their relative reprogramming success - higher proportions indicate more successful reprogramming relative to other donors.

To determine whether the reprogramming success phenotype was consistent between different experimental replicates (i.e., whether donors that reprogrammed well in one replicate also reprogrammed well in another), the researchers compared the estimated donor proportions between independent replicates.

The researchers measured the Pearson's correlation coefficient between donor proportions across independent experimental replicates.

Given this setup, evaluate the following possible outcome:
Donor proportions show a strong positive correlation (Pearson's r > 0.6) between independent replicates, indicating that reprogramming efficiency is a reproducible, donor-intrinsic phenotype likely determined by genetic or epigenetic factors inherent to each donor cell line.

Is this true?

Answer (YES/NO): YES